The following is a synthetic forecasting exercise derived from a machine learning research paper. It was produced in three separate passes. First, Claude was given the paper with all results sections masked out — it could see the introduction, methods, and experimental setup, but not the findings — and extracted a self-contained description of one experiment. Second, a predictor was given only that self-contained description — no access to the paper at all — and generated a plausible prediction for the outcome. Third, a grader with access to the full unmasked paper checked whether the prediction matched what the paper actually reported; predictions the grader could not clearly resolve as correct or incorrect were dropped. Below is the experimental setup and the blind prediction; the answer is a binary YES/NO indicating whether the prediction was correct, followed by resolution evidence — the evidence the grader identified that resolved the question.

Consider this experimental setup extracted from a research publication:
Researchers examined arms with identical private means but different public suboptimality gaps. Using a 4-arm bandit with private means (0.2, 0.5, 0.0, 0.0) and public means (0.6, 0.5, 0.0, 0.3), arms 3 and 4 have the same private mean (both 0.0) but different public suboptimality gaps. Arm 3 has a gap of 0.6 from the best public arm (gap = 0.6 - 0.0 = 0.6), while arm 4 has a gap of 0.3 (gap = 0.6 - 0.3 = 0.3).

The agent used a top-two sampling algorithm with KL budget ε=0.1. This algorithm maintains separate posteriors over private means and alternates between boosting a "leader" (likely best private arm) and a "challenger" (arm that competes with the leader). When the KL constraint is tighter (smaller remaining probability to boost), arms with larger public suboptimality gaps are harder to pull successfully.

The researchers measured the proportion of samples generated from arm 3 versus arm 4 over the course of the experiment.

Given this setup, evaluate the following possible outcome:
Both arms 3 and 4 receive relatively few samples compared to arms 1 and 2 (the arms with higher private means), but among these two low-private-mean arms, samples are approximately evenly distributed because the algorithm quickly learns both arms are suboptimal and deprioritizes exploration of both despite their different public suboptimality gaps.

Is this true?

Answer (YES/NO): NO